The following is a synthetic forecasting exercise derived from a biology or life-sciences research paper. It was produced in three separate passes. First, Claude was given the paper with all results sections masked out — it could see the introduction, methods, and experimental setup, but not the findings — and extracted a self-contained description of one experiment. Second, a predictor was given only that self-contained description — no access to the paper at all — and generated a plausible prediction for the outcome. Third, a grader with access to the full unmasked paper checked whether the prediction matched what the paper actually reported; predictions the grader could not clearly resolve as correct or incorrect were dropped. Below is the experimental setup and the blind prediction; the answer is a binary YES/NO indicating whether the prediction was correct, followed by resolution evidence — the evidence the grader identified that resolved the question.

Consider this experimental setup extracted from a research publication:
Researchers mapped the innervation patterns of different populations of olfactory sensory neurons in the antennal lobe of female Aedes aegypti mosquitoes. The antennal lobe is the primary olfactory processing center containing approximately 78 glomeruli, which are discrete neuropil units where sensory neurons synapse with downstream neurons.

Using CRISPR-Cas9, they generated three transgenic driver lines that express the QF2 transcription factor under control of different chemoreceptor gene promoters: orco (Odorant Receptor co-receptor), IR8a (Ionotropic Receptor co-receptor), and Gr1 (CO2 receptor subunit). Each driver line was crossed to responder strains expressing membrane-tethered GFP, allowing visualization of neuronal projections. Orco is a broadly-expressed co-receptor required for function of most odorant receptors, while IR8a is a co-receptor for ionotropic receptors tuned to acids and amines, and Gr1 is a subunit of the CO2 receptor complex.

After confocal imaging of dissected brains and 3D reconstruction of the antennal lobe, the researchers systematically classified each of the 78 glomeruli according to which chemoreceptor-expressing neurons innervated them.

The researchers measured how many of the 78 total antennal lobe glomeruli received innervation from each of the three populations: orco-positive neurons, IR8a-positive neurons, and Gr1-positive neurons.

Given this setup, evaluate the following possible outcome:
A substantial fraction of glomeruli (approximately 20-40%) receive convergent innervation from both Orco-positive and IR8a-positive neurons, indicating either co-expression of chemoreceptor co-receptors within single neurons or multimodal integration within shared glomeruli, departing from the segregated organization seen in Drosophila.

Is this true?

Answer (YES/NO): NO